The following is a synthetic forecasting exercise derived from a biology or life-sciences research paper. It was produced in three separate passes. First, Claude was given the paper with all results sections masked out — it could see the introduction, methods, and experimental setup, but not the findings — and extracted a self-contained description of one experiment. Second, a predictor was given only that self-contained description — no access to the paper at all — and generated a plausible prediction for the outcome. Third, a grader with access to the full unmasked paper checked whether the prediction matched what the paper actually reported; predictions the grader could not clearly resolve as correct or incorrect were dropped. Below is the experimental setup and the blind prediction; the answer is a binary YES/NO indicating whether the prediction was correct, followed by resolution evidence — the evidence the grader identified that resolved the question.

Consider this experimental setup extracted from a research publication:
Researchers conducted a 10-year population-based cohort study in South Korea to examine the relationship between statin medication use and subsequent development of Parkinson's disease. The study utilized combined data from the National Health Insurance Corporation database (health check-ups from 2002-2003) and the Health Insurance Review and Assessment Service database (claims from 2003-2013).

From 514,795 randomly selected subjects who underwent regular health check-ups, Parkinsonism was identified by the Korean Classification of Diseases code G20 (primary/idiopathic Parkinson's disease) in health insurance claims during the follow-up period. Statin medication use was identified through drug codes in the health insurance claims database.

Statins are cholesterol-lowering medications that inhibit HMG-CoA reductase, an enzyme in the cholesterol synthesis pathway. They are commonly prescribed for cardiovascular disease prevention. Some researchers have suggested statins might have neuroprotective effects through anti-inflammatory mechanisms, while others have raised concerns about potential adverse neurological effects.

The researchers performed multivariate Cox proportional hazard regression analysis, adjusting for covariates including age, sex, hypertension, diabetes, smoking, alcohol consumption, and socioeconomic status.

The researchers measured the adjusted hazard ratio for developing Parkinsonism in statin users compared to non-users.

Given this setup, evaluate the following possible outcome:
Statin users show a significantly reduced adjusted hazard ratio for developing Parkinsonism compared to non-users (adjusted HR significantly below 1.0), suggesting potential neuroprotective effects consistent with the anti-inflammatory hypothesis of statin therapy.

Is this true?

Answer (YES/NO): NO